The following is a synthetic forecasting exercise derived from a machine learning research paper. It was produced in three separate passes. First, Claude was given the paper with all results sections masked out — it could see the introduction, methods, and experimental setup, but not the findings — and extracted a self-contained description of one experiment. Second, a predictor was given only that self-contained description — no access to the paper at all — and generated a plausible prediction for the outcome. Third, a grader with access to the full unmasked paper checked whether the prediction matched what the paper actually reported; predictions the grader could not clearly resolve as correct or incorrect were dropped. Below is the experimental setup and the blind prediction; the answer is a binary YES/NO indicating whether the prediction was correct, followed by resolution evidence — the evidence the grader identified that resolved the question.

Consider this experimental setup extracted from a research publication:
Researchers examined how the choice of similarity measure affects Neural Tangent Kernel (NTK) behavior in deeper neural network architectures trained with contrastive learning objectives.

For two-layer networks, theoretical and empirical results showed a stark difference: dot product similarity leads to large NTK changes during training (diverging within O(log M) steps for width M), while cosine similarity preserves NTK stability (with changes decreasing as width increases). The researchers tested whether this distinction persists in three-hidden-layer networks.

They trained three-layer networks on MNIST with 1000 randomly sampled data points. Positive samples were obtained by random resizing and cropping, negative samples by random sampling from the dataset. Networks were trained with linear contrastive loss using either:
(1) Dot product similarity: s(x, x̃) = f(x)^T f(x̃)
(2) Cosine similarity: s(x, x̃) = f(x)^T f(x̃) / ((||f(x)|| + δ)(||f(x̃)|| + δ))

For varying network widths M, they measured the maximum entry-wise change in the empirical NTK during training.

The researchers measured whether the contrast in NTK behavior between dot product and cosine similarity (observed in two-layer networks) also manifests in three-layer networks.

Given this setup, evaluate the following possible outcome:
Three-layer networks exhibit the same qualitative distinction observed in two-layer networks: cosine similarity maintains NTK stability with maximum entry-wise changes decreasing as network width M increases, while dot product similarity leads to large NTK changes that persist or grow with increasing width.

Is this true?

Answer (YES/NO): YES